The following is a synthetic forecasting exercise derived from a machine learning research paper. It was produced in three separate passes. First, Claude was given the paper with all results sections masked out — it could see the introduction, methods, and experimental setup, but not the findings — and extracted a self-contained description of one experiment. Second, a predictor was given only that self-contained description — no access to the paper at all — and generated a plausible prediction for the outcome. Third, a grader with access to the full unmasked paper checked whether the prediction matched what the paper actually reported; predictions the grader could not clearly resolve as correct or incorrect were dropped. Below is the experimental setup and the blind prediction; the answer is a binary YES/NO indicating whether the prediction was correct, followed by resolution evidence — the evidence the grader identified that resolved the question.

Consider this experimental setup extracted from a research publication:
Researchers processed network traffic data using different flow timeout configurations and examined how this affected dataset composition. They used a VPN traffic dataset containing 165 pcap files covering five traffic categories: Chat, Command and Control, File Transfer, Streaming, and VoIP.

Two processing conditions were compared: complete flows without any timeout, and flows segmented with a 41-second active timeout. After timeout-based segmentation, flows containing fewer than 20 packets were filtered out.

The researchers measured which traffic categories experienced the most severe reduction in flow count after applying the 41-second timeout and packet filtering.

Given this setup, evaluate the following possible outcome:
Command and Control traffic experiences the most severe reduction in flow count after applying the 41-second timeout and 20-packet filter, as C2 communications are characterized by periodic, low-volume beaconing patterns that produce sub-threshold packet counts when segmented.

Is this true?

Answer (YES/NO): NO